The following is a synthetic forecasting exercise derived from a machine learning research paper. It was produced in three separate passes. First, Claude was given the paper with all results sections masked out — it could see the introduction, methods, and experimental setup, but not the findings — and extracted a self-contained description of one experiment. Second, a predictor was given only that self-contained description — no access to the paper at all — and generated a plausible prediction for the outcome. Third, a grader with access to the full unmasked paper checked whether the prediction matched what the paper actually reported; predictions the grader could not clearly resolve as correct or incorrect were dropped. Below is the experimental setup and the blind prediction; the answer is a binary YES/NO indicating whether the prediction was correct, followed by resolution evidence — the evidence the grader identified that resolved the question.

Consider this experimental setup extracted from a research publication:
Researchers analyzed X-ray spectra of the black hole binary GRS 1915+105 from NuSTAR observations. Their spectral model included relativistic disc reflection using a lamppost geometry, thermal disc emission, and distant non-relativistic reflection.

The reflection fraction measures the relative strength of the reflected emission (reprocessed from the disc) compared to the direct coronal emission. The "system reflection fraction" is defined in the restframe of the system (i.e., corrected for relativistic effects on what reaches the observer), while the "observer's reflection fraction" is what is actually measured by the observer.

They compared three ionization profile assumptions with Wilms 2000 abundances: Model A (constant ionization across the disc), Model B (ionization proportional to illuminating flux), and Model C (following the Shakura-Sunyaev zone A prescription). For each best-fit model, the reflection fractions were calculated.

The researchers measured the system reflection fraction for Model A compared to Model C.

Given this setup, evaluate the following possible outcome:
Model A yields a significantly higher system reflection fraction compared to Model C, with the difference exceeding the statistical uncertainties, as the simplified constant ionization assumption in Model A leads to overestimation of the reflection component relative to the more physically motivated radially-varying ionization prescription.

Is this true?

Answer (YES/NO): NO